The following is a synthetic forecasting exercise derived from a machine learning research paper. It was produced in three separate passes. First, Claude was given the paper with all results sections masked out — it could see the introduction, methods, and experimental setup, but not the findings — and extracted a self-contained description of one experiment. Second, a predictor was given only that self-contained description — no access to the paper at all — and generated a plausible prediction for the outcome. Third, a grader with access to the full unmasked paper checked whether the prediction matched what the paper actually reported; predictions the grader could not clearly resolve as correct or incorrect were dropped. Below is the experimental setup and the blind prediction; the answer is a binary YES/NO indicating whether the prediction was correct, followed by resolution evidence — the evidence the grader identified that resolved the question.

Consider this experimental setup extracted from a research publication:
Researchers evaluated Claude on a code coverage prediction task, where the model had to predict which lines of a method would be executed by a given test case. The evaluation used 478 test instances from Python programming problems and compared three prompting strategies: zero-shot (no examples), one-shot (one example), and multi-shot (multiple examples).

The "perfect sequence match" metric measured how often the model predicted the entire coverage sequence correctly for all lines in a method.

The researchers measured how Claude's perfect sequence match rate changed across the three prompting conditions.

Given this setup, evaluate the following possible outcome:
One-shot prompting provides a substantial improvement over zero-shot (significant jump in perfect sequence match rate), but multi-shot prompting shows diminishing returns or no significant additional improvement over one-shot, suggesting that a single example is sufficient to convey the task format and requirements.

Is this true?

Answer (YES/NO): NO